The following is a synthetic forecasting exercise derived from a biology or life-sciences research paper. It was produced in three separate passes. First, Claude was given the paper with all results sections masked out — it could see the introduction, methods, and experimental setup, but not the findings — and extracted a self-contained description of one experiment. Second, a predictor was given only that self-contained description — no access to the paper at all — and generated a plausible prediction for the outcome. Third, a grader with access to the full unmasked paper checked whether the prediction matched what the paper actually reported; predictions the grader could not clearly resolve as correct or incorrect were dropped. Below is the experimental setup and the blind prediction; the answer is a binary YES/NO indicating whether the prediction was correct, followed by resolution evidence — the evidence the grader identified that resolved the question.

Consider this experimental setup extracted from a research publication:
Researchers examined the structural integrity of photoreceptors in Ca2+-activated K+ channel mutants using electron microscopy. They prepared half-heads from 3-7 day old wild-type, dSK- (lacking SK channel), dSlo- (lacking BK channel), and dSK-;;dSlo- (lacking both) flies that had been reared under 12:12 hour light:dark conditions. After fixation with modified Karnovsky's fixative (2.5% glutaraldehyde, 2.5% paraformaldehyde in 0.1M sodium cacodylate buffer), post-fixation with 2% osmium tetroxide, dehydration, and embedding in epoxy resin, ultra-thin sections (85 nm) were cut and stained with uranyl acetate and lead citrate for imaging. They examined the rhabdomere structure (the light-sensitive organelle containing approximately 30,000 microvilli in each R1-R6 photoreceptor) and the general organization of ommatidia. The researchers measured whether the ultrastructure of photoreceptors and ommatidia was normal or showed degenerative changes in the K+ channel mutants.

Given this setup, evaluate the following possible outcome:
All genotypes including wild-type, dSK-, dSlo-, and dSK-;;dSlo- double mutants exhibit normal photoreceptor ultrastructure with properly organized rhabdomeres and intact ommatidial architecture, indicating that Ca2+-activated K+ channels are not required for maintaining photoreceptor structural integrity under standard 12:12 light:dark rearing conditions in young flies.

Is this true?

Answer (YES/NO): YES